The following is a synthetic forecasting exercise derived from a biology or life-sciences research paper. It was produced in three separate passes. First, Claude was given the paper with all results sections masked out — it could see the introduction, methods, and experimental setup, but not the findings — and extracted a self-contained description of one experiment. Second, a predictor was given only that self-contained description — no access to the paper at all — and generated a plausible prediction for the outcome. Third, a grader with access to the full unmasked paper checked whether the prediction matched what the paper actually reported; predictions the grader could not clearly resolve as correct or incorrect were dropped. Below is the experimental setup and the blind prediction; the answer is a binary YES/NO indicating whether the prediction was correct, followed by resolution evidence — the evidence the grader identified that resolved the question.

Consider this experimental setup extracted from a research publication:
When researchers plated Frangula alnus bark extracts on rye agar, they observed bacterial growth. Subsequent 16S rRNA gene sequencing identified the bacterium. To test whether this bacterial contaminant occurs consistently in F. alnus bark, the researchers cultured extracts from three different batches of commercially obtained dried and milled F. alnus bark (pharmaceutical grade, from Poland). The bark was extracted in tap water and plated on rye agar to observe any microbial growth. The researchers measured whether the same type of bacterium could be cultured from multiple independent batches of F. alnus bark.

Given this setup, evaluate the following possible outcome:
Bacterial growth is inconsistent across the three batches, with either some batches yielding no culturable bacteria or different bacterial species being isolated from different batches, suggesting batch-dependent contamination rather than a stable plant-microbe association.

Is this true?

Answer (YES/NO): NO